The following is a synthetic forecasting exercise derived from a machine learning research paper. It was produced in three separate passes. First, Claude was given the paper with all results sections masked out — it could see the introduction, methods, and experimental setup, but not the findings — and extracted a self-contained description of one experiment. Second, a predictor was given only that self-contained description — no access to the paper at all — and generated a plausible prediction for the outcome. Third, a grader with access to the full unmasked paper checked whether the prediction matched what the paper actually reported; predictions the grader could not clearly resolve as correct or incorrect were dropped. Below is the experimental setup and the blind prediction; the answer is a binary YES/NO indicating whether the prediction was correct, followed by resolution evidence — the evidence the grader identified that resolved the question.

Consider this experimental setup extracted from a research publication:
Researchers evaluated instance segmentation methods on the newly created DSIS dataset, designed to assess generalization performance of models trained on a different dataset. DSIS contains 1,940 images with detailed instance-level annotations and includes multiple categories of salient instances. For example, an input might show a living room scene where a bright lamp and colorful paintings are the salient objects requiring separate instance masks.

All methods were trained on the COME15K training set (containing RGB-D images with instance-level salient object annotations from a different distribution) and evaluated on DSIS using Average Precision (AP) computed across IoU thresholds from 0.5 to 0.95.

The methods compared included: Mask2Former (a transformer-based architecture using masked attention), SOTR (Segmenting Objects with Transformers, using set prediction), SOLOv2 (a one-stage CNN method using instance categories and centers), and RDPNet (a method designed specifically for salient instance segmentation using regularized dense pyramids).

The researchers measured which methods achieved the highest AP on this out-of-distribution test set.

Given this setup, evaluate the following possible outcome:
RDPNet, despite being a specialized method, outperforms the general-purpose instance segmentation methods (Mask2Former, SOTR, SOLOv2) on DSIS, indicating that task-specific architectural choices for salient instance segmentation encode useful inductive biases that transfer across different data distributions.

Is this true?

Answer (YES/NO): NO